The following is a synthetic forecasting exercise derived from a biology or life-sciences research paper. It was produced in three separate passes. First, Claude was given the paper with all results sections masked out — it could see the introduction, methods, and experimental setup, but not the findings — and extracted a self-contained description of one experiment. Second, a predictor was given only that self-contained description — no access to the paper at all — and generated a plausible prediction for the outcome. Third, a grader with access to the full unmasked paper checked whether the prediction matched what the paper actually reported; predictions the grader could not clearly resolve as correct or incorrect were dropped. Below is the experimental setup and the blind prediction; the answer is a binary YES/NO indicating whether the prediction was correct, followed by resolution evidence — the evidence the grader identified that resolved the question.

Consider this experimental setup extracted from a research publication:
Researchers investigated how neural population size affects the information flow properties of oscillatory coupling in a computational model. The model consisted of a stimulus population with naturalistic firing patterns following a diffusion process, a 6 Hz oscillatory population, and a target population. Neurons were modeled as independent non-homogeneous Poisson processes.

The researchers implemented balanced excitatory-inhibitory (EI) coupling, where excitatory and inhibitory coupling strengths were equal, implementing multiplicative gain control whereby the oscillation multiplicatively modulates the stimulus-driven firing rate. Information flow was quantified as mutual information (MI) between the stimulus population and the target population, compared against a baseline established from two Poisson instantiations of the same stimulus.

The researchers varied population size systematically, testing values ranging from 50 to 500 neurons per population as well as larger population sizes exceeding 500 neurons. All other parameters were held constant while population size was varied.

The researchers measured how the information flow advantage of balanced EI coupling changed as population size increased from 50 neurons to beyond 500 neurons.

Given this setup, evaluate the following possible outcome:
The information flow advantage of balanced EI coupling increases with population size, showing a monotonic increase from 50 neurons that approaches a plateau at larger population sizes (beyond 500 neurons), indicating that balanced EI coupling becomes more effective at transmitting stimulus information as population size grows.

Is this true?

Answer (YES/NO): NO